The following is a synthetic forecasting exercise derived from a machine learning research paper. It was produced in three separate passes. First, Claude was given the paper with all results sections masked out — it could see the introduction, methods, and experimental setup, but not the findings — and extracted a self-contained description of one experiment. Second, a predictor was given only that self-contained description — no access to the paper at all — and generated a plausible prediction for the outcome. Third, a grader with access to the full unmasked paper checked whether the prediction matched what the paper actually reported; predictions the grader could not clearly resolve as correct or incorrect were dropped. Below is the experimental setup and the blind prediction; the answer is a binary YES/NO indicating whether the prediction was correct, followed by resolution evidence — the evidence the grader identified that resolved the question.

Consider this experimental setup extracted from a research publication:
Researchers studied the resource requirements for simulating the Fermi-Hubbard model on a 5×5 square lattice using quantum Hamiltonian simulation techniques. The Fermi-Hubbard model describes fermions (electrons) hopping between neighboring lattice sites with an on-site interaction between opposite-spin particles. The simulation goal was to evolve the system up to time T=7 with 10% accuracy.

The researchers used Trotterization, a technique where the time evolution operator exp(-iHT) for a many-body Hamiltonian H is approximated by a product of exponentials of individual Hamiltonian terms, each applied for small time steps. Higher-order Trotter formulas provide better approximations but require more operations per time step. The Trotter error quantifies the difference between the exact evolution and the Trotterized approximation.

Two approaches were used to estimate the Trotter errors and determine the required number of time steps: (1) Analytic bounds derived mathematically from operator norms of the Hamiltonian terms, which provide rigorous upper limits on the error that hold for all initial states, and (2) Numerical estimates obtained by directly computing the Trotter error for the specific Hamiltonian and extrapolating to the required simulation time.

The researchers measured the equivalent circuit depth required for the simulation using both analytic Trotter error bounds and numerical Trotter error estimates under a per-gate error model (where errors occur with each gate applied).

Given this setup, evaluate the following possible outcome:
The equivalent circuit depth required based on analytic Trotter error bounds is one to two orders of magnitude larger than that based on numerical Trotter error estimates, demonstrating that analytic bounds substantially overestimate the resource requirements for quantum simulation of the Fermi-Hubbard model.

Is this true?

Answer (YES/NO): YES